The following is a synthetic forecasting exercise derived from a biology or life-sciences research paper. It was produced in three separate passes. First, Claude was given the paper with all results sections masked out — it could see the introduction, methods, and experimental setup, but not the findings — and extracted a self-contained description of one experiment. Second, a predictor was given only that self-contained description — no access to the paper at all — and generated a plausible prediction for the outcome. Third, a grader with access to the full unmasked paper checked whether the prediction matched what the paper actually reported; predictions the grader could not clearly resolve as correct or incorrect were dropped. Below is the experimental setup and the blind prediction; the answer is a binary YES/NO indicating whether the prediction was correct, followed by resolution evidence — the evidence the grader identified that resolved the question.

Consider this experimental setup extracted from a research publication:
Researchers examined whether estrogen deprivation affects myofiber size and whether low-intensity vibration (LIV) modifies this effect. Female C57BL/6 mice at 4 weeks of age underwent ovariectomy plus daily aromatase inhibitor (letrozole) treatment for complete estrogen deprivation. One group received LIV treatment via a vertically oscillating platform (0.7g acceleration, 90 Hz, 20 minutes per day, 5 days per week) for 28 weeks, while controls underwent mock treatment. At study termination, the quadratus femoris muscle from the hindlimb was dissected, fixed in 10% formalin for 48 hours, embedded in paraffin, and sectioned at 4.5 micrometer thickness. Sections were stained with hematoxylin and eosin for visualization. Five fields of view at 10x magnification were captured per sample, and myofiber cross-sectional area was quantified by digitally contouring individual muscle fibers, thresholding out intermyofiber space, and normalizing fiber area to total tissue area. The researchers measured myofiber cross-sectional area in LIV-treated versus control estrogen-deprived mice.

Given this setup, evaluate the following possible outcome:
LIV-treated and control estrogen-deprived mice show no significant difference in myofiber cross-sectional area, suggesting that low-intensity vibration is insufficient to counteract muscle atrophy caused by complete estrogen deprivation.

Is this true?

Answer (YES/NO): NO